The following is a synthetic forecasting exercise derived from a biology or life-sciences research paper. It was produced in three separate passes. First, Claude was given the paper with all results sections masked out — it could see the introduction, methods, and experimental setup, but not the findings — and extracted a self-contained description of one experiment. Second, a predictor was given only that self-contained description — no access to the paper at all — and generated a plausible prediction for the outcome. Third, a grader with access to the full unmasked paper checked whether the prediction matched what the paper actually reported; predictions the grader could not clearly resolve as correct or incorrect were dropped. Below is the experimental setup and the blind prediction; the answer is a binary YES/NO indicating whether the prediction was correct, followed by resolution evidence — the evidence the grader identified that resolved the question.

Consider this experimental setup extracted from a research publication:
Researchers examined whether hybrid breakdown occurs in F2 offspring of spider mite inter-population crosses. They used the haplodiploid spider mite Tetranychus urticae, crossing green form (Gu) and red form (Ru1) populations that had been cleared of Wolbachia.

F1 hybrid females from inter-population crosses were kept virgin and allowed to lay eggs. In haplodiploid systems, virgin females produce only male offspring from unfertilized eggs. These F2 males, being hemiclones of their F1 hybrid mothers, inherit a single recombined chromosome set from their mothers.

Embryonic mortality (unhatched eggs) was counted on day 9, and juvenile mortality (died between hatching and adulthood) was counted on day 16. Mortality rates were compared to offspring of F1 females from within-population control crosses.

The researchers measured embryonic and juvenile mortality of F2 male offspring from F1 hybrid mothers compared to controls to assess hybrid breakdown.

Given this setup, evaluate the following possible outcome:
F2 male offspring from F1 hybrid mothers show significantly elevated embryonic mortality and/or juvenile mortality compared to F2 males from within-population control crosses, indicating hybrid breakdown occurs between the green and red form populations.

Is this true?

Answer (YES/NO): YES